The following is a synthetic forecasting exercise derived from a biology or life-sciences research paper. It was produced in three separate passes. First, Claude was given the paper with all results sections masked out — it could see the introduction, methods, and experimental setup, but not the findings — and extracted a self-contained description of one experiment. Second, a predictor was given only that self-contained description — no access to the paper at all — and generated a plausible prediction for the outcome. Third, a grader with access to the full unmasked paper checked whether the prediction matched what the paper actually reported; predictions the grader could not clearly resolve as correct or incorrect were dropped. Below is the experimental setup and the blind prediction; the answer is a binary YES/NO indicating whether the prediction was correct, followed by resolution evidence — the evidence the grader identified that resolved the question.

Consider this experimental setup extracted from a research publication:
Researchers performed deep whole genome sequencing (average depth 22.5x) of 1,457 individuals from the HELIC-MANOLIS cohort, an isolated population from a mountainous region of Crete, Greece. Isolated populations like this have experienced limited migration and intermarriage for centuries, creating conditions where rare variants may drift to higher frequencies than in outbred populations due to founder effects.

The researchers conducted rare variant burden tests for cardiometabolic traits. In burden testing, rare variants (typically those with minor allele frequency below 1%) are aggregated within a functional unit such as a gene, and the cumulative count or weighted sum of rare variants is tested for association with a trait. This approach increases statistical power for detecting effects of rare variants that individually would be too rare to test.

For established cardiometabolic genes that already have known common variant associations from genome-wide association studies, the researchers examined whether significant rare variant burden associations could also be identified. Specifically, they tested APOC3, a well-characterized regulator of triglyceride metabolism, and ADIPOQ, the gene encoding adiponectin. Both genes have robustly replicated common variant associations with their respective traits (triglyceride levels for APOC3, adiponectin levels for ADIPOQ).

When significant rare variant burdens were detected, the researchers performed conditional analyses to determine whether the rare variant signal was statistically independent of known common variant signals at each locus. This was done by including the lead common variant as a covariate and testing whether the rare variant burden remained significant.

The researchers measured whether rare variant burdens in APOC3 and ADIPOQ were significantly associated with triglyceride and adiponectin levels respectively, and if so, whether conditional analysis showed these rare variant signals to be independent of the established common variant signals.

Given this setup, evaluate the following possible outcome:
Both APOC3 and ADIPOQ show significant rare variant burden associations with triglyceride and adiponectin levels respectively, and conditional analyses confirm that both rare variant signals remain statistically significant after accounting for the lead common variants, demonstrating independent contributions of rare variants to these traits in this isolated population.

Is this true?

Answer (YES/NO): NO